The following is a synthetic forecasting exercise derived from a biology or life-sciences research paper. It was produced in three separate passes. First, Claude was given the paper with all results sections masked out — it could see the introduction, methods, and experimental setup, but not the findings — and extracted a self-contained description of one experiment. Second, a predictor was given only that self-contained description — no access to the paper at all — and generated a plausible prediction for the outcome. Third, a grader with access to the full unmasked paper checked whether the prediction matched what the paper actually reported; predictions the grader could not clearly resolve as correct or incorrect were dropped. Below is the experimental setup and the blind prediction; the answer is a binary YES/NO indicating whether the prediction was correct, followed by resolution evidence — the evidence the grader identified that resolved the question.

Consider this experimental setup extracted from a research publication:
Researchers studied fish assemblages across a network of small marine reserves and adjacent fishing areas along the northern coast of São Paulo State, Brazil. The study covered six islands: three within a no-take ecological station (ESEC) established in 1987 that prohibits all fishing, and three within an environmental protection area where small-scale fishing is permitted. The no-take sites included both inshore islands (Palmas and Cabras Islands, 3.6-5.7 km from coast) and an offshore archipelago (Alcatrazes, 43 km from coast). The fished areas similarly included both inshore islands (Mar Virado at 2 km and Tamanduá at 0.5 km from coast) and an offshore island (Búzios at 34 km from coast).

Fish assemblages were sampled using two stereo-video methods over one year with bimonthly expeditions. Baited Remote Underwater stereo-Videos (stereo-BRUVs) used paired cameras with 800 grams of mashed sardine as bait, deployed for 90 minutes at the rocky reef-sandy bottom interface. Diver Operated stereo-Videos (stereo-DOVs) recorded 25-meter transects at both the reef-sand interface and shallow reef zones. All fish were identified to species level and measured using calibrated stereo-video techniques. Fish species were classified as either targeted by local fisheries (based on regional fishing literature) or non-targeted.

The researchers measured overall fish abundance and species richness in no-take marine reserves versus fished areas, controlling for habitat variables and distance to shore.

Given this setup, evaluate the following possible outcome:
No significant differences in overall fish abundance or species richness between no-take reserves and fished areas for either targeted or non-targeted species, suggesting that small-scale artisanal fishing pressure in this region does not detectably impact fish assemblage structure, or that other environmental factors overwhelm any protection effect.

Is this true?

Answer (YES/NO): NO